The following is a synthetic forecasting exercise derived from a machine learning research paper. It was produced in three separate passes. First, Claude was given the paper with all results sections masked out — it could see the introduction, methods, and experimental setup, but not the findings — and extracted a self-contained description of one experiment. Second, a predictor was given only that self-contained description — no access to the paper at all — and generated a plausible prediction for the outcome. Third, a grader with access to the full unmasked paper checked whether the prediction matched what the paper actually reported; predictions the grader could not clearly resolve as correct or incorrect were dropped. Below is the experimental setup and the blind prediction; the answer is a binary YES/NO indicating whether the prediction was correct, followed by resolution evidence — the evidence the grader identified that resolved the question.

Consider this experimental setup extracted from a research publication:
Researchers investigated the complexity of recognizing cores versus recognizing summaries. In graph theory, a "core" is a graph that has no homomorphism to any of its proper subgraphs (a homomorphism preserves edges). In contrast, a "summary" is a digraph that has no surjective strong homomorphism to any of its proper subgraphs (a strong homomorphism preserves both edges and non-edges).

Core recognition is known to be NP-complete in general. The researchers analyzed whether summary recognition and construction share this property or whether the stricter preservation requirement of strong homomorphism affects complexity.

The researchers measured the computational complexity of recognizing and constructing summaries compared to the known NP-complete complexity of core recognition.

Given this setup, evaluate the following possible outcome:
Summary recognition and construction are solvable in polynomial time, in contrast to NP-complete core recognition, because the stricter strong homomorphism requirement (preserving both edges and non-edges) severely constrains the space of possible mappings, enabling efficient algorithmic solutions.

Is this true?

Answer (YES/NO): YES